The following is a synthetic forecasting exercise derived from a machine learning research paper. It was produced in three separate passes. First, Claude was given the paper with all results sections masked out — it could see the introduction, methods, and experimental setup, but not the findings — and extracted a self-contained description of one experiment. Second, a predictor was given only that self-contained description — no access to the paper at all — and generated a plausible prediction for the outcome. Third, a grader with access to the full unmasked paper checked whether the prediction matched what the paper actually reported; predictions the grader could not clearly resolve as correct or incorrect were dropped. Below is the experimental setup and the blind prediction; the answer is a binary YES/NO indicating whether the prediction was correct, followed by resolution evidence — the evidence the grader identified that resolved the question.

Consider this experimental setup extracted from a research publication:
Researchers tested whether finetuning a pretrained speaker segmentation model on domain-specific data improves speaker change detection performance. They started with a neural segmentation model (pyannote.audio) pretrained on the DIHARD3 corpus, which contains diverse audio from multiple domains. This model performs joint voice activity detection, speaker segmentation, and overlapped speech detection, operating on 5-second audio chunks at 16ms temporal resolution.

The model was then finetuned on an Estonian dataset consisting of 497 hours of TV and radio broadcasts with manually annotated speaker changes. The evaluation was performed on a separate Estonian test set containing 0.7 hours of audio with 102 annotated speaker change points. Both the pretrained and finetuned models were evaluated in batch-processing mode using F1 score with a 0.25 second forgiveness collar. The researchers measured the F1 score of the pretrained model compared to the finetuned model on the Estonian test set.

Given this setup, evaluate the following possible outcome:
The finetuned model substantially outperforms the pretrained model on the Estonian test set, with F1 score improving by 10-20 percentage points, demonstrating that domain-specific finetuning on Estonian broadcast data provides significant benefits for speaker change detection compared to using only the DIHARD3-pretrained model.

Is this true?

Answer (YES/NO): YES